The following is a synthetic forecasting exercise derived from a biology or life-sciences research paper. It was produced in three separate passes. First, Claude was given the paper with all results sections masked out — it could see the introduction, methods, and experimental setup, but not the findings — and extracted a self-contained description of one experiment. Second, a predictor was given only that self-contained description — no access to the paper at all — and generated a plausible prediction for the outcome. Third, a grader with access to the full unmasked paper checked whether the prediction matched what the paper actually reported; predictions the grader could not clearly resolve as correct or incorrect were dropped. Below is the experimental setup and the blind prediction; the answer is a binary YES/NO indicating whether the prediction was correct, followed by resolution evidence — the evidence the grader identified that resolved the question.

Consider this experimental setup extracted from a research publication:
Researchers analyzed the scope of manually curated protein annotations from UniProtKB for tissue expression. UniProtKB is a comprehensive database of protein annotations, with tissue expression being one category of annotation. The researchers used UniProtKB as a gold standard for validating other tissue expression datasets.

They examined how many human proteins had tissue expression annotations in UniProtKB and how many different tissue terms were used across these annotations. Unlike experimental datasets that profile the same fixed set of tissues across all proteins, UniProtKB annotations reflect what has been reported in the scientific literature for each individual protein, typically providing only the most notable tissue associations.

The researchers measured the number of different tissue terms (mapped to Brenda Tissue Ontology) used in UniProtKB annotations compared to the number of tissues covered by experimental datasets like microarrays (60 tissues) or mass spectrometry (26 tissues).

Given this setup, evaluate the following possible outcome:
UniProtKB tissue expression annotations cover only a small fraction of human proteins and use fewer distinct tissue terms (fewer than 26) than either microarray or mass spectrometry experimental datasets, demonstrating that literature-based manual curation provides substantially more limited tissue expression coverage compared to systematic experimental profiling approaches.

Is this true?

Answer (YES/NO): NO